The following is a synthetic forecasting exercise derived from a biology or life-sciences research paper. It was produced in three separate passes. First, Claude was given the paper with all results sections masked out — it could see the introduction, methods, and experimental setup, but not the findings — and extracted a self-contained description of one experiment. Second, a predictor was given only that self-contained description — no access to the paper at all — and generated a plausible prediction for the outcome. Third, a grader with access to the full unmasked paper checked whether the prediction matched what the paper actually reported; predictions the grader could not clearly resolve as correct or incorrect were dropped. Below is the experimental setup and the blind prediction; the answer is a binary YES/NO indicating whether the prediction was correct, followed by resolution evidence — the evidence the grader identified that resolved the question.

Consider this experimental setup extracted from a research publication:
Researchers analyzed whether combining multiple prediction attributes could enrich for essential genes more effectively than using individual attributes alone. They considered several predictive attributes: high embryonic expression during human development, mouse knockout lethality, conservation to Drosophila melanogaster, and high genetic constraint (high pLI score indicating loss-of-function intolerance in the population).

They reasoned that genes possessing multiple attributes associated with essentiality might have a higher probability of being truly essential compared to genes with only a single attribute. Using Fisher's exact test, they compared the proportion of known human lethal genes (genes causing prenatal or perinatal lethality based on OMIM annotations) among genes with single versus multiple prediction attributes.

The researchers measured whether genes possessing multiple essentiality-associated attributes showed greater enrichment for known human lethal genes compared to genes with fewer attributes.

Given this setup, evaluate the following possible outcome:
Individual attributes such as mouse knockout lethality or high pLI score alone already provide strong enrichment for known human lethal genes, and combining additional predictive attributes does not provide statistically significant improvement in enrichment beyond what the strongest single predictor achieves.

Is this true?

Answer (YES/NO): NO